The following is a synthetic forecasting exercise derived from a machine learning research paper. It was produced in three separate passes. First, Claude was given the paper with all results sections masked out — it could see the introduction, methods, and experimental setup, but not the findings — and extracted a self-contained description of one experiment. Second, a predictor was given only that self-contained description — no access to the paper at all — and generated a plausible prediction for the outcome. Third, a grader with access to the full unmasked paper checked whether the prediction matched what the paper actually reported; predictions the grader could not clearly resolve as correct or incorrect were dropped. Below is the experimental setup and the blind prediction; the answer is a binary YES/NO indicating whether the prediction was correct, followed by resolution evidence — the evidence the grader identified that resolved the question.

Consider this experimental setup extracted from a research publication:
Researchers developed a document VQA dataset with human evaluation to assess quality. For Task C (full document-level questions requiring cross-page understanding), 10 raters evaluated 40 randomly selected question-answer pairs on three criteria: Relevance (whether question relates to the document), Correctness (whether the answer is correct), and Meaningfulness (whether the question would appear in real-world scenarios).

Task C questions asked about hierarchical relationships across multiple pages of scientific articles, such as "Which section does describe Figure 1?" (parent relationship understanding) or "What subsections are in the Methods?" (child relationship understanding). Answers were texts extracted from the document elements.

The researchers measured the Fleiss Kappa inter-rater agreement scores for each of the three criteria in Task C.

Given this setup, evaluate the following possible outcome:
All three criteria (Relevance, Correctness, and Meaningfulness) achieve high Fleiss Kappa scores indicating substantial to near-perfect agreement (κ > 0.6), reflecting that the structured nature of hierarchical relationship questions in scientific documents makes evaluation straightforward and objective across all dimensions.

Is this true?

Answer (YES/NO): YES